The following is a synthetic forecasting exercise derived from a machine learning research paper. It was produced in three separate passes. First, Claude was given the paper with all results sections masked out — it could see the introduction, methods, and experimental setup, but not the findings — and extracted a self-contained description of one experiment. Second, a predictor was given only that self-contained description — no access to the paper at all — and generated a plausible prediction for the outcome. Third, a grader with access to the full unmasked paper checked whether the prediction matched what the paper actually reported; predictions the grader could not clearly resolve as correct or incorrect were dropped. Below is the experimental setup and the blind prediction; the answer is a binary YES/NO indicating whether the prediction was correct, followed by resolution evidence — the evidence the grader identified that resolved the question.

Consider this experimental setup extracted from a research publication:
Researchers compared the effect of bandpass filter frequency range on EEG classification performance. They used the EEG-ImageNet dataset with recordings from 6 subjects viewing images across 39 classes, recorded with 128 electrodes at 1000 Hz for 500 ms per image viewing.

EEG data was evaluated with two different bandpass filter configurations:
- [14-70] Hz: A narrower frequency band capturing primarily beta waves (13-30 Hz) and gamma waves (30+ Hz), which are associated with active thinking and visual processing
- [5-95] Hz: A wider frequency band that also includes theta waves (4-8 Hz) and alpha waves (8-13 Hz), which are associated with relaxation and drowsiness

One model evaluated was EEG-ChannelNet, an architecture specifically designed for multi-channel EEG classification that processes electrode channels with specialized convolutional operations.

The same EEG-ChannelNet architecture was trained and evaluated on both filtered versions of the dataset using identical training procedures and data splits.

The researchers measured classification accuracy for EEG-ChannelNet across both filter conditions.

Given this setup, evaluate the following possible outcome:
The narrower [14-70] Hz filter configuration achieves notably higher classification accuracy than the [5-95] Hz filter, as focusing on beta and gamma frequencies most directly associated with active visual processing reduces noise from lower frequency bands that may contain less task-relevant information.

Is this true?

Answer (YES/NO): YES